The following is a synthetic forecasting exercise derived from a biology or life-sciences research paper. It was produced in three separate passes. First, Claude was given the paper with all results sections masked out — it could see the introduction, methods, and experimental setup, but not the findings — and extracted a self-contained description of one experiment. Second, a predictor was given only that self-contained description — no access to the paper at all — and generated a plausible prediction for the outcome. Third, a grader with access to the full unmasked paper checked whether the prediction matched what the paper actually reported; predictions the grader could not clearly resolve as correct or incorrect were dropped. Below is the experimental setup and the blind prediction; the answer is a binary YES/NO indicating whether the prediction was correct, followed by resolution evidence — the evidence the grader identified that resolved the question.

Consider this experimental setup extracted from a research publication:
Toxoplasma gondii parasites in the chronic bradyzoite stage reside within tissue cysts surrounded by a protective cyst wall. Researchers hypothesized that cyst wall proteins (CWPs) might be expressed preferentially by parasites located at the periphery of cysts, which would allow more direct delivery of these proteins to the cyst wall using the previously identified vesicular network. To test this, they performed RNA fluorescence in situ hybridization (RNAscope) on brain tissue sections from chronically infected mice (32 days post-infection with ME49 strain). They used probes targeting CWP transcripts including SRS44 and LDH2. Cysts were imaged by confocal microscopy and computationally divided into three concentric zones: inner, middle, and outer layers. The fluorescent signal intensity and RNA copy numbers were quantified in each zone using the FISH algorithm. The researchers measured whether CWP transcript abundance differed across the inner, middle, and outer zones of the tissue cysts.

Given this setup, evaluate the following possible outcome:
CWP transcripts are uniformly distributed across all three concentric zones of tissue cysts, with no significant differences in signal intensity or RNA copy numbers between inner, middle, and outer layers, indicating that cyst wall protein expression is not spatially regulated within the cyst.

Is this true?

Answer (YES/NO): NO